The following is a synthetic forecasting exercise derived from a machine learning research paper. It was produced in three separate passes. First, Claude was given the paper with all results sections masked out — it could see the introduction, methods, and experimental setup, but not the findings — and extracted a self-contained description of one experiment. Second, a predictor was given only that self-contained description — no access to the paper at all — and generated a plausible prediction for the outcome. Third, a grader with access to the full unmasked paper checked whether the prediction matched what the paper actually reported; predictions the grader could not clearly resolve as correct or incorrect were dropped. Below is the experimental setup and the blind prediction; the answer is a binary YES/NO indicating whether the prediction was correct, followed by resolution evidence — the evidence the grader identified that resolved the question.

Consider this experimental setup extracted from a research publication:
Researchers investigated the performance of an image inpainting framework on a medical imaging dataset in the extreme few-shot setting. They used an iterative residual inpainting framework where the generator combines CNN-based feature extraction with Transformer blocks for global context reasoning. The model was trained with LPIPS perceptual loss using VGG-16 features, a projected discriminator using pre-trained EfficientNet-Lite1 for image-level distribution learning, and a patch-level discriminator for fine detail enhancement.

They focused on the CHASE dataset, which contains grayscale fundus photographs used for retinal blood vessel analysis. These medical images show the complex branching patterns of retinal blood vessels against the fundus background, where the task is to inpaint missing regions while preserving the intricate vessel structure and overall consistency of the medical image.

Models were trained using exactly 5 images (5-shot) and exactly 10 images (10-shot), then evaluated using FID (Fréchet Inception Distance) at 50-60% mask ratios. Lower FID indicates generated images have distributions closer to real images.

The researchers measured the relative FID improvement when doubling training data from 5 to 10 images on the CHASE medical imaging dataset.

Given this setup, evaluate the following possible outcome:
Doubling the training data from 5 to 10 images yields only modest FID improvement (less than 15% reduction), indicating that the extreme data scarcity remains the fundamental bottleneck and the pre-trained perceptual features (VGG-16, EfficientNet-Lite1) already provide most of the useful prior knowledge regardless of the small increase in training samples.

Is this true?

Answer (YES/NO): YES